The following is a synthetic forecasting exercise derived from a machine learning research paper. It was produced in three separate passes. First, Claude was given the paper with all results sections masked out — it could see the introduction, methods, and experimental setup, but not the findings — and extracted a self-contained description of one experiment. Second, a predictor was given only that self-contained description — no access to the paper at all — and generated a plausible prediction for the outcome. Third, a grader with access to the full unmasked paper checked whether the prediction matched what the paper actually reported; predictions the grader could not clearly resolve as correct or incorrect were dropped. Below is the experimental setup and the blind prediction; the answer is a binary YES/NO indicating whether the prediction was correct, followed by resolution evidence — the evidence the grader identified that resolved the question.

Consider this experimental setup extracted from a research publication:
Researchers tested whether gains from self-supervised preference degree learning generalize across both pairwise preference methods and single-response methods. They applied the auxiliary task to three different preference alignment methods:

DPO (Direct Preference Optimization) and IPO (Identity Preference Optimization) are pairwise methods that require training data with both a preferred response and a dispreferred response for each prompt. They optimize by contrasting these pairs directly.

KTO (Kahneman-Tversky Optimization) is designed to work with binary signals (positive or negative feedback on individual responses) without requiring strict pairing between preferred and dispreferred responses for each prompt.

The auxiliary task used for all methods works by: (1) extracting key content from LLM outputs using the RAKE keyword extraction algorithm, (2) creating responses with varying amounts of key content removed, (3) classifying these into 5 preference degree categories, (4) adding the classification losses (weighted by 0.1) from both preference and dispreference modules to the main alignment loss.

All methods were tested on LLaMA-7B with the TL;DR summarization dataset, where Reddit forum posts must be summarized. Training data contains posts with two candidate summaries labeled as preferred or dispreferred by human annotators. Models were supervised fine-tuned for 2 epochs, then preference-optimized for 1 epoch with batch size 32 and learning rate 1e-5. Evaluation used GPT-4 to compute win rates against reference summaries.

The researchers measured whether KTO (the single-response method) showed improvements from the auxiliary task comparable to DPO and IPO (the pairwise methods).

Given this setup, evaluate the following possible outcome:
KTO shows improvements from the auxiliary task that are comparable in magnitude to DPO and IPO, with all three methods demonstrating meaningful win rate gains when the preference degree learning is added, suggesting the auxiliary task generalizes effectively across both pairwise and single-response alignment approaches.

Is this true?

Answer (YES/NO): YES